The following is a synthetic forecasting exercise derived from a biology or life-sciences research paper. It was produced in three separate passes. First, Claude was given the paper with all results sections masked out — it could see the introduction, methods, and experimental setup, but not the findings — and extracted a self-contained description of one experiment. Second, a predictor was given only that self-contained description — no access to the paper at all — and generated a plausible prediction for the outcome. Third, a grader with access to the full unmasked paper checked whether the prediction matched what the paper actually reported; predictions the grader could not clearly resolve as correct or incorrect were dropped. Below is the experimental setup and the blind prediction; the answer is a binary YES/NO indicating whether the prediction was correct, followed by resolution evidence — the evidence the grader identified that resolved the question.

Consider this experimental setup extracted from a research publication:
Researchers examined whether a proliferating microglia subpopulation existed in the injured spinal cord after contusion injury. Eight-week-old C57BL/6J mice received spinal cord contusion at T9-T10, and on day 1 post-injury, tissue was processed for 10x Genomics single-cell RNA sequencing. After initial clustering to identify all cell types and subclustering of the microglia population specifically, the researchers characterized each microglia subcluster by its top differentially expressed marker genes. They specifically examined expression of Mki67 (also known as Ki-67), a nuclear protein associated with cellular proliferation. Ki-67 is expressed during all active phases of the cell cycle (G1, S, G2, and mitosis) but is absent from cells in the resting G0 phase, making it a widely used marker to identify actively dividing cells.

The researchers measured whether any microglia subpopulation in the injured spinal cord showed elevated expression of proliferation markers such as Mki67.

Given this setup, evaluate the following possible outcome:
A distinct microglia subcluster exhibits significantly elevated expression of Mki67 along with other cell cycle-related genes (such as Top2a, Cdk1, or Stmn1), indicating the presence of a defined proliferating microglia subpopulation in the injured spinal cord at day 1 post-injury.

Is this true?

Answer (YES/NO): YES